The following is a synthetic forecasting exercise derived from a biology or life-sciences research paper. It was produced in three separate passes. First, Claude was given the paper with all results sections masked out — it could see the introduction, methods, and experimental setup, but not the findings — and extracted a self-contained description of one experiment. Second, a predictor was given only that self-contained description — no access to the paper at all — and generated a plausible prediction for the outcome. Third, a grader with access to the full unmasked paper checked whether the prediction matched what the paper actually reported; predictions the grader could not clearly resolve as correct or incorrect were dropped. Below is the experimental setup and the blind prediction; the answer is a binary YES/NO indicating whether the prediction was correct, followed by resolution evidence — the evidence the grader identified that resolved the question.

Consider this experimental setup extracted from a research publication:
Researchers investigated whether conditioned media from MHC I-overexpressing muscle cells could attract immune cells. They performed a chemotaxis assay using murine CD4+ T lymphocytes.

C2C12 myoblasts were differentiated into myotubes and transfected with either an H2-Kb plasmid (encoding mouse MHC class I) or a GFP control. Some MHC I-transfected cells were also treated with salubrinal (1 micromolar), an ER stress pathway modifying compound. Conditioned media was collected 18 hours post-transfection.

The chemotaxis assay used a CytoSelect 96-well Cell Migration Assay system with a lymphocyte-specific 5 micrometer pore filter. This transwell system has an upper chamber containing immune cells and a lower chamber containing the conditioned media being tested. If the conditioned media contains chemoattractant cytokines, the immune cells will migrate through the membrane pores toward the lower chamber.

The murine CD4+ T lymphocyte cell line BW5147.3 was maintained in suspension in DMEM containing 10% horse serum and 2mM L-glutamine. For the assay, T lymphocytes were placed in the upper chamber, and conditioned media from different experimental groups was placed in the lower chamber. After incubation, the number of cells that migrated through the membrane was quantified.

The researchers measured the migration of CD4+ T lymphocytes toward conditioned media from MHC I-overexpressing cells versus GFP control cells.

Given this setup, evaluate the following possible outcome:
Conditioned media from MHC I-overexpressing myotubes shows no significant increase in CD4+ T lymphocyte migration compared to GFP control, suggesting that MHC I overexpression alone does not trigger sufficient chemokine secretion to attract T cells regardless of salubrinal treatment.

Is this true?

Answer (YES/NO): NO